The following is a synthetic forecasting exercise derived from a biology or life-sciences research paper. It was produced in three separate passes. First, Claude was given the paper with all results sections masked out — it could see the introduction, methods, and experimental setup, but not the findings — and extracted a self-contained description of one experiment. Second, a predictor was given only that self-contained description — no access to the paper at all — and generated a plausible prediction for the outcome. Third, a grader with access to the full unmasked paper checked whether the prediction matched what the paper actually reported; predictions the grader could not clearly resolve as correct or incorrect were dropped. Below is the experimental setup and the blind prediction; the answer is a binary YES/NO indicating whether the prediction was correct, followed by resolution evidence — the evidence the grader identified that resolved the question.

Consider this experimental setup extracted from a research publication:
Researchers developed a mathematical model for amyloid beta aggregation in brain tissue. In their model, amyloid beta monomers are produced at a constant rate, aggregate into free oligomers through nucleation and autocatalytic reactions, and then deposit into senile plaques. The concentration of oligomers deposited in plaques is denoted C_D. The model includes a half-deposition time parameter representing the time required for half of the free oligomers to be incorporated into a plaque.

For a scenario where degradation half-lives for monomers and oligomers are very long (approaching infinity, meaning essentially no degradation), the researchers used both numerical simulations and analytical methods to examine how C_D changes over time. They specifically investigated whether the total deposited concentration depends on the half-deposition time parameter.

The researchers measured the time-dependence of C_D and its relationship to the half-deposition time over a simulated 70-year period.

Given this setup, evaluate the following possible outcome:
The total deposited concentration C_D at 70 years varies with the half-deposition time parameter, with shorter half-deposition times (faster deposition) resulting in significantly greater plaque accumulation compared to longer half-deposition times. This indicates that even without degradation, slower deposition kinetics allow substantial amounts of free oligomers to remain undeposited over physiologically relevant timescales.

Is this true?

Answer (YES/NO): NO